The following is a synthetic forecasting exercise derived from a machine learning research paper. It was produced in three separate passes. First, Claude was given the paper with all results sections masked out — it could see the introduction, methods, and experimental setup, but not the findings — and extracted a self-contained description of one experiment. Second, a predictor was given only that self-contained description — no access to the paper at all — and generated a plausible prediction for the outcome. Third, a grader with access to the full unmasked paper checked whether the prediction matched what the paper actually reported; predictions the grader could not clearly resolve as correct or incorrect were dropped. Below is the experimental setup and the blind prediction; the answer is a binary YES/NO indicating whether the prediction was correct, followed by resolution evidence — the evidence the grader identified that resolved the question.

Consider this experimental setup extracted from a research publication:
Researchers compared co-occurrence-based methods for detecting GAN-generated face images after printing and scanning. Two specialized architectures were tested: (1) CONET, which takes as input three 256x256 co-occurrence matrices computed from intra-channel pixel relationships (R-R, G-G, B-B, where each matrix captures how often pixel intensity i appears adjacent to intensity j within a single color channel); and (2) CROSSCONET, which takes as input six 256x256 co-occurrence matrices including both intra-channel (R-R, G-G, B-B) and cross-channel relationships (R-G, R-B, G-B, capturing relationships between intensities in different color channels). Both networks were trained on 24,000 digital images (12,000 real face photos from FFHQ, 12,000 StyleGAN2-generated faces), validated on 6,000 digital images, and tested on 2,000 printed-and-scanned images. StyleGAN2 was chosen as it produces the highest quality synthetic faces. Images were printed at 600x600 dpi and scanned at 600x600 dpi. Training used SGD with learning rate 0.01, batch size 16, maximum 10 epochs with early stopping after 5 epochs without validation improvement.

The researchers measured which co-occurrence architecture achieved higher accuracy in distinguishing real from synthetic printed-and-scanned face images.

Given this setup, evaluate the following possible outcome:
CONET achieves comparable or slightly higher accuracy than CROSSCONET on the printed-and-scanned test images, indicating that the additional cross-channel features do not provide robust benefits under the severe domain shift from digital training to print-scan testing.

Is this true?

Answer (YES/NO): NO